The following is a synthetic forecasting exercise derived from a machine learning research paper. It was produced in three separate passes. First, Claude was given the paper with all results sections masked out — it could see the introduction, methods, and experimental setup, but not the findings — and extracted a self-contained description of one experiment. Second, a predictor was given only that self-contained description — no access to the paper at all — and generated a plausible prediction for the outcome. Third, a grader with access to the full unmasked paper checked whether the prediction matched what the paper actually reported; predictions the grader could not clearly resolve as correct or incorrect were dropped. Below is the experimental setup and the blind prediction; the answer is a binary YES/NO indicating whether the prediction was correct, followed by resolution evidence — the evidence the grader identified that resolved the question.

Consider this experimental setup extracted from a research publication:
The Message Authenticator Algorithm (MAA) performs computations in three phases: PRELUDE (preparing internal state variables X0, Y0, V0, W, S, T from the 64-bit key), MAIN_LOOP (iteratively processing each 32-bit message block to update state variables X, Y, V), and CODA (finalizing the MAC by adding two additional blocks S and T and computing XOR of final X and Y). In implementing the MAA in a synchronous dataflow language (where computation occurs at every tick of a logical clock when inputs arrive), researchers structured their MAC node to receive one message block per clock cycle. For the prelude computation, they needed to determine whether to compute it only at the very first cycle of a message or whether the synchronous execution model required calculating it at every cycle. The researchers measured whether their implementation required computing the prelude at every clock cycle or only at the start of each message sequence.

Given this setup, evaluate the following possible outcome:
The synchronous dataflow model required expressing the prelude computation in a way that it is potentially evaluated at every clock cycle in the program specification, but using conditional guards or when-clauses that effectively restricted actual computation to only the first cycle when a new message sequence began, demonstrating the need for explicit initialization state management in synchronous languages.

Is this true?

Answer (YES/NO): NO